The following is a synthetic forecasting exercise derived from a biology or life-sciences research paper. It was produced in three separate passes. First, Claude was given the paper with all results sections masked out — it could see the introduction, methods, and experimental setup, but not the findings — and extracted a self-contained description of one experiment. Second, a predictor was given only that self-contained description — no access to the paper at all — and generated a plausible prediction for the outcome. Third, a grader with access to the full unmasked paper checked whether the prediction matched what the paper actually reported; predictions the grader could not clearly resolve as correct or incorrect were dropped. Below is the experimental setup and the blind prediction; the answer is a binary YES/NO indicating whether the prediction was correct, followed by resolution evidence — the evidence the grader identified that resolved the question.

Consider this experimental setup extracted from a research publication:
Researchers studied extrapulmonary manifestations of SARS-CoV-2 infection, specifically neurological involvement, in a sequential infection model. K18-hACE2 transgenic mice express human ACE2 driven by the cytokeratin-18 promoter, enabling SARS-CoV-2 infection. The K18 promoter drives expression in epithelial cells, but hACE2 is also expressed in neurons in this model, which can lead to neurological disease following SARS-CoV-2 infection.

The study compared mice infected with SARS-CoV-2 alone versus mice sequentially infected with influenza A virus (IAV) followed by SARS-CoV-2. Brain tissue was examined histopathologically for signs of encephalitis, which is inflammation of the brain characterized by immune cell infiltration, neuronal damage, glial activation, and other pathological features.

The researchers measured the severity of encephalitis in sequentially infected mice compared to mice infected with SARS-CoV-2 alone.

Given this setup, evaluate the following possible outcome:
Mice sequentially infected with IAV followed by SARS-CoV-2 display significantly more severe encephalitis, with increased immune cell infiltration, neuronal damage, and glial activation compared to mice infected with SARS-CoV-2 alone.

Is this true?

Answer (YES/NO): NO